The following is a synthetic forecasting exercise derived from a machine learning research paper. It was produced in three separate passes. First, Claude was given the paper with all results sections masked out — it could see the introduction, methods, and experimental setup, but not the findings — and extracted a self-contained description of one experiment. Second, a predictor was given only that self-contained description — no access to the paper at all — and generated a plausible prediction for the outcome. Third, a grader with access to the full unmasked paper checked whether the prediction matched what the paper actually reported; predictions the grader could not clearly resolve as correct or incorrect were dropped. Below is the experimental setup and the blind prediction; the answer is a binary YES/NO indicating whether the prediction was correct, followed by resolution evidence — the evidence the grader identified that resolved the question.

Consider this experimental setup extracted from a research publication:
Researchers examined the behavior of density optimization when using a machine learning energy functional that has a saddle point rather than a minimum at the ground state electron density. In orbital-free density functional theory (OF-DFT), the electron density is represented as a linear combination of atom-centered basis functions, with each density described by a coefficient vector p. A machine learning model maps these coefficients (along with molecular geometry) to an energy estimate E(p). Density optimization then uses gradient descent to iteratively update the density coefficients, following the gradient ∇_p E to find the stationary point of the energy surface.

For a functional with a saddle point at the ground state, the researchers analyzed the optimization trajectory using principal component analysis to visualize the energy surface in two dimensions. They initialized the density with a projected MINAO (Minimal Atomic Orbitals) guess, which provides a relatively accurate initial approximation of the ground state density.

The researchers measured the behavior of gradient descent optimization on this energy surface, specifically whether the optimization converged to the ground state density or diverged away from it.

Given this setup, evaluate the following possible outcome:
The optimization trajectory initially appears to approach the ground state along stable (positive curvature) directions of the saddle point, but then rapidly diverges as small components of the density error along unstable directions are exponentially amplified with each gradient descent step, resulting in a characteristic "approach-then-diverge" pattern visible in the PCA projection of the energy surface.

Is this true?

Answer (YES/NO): NO